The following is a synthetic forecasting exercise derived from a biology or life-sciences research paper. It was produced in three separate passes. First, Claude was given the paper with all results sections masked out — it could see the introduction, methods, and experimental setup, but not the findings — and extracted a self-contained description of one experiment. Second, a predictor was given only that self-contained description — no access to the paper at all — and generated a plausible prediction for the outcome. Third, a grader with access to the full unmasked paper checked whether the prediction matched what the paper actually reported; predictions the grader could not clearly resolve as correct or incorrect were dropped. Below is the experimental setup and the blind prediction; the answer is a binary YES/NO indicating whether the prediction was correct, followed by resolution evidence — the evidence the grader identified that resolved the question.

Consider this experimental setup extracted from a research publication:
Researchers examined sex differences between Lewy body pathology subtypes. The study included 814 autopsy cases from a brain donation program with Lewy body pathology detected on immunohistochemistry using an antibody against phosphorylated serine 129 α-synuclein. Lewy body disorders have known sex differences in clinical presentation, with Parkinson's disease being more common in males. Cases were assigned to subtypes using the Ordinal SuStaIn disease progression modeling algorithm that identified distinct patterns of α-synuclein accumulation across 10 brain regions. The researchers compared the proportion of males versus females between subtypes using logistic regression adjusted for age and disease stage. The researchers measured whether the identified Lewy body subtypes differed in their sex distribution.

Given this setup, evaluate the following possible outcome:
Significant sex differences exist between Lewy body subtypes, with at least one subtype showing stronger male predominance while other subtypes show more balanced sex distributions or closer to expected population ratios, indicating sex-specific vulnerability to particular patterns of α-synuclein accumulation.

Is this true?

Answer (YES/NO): NO